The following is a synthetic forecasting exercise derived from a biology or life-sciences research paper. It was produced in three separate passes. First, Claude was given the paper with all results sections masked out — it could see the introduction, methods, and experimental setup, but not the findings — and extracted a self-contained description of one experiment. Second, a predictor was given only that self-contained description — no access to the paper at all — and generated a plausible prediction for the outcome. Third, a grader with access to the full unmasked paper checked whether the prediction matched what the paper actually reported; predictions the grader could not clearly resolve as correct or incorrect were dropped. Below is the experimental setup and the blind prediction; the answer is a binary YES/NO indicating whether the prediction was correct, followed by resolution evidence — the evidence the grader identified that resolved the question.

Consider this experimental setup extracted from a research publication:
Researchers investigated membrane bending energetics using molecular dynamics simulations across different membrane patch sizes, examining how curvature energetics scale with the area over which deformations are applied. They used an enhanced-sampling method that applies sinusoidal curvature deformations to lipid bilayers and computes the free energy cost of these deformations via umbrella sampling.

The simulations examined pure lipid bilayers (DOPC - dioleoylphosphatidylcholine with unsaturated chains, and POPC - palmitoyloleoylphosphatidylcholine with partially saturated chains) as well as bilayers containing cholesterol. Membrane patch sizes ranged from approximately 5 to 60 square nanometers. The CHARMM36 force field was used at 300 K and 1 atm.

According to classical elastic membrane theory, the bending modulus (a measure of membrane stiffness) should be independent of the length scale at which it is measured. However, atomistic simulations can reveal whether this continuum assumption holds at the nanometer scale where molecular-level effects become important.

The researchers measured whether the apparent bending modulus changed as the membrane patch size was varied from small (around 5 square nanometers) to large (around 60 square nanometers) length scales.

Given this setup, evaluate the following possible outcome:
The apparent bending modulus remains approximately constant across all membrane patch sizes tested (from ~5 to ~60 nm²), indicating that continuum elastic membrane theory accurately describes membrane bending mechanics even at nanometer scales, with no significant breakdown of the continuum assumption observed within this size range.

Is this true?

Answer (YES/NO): NO